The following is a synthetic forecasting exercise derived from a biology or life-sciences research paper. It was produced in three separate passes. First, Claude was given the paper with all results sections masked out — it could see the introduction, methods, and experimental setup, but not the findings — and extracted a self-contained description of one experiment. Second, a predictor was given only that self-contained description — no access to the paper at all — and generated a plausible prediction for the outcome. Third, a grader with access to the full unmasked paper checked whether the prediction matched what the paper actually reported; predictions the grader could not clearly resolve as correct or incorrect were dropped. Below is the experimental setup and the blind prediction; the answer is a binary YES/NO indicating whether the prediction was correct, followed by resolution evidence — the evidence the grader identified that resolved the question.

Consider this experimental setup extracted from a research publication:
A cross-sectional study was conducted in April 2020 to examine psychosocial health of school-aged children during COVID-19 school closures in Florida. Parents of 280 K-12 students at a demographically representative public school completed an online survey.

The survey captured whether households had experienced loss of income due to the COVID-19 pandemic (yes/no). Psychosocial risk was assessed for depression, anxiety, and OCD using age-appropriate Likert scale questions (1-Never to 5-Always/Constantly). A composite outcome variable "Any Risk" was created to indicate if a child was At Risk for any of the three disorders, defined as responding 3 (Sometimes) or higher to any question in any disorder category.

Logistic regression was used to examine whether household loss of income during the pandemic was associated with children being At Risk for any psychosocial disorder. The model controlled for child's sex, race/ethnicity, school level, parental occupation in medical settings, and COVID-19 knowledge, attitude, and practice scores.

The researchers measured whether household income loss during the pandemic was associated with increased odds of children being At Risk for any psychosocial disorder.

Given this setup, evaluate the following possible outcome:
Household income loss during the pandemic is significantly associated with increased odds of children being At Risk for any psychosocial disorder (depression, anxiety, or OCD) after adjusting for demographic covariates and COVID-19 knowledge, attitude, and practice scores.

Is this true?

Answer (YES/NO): YES